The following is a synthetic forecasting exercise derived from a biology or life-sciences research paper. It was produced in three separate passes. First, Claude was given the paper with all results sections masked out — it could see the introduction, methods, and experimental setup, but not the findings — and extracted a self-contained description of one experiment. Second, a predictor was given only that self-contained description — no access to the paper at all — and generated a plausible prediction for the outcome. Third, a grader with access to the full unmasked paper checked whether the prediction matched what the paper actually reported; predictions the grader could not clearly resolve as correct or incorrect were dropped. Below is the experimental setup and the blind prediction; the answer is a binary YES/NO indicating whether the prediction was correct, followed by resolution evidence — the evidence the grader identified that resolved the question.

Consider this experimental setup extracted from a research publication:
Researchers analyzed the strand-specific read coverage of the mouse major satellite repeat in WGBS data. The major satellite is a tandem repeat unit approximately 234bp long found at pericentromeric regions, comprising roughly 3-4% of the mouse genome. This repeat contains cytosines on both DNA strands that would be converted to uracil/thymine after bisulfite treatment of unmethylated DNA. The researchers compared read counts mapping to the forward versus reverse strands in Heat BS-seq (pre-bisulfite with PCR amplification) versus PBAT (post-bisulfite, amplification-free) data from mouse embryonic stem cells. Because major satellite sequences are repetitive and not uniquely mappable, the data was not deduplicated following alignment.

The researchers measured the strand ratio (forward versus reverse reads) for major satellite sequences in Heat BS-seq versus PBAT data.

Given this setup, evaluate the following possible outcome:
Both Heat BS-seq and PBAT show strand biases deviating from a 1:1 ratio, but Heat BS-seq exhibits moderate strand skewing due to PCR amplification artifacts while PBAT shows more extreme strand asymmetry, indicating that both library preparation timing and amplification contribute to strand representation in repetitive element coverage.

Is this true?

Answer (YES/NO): NO